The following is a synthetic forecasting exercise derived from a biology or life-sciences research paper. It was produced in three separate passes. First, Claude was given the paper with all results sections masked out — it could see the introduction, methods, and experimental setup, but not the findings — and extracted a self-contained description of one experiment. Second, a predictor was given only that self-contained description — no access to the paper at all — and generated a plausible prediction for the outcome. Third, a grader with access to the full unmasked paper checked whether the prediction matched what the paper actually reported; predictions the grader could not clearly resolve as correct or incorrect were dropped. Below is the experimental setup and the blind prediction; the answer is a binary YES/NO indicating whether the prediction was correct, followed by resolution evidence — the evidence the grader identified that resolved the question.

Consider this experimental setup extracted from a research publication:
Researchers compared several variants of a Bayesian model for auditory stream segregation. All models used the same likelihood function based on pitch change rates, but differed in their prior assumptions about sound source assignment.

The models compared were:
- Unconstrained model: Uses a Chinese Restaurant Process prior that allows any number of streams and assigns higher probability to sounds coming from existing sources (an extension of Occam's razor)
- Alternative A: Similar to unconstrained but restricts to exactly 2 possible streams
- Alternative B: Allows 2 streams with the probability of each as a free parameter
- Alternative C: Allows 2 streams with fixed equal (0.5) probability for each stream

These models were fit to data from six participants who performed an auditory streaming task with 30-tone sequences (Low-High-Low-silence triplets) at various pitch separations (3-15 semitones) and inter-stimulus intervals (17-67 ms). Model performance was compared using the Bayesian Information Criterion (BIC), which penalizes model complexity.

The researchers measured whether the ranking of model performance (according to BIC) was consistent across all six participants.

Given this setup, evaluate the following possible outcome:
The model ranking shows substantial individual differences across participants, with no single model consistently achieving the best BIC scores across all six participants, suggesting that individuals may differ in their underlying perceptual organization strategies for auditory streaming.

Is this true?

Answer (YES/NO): NO